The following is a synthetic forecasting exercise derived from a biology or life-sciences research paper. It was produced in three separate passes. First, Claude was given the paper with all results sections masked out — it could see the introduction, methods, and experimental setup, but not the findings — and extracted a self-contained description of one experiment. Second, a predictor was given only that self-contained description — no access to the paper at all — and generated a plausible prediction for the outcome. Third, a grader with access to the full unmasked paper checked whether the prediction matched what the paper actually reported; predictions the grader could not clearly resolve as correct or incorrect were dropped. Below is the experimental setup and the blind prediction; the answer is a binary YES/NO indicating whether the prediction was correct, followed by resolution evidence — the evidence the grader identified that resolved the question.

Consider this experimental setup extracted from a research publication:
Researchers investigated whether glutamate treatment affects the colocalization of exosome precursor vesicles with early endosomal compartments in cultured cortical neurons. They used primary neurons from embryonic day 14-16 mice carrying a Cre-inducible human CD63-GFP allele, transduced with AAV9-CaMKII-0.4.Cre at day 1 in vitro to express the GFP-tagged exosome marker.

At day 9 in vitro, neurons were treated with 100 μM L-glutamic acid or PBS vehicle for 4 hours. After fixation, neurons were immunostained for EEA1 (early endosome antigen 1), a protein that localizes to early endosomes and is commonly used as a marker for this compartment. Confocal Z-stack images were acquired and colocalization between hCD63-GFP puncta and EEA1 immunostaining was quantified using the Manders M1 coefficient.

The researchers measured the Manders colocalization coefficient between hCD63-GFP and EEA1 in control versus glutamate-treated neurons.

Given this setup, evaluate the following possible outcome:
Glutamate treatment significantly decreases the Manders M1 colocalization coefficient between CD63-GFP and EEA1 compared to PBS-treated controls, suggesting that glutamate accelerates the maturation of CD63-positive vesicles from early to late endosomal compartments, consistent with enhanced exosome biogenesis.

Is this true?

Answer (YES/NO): NO